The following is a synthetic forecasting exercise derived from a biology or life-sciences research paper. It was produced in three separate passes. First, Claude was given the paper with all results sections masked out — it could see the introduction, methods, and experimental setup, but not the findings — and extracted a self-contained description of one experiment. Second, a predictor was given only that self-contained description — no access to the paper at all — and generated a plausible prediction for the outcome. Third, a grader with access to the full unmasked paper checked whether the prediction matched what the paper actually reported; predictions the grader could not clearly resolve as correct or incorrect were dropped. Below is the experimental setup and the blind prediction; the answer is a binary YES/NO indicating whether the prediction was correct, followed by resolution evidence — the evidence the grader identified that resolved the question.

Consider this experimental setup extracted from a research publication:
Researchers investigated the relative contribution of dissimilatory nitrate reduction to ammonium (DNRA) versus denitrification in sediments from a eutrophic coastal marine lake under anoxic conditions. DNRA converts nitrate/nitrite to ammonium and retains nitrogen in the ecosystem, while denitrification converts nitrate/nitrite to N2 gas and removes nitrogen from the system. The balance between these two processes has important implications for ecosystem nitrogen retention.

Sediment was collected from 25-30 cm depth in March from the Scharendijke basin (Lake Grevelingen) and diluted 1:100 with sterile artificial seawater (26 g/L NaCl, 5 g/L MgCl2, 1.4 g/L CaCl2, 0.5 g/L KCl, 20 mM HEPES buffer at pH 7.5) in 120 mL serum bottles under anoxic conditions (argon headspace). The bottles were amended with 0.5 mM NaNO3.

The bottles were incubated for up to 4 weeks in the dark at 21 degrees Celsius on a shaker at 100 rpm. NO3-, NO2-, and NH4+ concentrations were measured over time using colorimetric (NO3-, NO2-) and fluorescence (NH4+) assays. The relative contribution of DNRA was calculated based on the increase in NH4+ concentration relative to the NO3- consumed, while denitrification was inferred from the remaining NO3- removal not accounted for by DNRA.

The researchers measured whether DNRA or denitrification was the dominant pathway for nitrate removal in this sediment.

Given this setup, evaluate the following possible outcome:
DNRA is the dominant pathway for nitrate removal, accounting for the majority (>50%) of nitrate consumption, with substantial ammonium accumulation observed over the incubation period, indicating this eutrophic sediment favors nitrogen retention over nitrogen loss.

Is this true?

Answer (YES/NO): NO